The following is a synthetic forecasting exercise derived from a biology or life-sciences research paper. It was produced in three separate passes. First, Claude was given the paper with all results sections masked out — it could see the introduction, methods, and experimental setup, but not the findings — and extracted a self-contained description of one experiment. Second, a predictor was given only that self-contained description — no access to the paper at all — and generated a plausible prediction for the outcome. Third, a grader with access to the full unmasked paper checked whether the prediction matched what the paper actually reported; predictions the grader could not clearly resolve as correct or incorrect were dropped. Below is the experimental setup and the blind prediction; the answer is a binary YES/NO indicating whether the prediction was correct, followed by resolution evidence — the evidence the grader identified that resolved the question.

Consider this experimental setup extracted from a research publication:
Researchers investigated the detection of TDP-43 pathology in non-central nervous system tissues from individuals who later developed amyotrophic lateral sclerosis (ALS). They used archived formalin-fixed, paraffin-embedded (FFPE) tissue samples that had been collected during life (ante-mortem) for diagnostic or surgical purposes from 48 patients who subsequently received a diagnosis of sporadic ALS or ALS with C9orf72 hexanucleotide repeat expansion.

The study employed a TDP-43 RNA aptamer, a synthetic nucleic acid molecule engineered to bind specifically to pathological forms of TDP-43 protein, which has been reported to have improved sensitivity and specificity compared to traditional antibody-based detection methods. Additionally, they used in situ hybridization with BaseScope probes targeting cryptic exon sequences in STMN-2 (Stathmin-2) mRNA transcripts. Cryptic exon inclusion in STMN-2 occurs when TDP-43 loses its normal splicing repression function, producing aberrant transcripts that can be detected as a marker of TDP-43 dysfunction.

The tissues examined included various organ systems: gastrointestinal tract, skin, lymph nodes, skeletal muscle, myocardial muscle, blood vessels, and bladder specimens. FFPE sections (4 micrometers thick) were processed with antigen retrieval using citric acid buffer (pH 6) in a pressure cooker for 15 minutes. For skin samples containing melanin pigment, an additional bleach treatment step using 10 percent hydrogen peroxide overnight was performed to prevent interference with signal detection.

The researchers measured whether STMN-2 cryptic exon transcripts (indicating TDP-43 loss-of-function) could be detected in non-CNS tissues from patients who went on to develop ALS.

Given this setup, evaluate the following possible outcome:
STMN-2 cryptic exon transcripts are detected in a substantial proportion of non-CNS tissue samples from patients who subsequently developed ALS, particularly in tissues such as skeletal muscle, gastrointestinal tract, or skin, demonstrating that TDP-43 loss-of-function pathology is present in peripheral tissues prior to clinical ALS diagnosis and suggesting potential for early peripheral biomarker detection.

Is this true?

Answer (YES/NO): YES